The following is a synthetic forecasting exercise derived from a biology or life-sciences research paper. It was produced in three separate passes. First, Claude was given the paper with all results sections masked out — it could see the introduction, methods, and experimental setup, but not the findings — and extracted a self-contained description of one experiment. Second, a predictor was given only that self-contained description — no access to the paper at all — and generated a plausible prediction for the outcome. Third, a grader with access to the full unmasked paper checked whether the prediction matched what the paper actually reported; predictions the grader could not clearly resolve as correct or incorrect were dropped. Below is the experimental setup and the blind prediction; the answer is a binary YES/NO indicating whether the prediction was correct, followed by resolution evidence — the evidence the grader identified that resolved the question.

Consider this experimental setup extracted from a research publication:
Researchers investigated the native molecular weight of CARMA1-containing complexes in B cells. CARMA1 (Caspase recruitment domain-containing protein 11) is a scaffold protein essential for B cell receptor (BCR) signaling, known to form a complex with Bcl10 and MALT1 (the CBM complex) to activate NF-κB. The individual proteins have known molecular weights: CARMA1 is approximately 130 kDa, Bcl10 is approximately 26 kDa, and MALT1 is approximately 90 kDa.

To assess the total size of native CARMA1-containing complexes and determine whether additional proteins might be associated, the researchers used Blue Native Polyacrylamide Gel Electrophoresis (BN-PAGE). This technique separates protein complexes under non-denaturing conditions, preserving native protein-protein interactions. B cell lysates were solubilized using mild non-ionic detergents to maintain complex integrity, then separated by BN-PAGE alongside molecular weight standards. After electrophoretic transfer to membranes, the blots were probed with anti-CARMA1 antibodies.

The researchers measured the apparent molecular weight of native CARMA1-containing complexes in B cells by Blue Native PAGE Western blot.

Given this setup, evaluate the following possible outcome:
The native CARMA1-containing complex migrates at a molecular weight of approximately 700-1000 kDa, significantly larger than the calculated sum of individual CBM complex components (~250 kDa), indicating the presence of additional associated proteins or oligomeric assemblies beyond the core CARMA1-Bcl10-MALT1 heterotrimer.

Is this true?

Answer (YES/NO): NO